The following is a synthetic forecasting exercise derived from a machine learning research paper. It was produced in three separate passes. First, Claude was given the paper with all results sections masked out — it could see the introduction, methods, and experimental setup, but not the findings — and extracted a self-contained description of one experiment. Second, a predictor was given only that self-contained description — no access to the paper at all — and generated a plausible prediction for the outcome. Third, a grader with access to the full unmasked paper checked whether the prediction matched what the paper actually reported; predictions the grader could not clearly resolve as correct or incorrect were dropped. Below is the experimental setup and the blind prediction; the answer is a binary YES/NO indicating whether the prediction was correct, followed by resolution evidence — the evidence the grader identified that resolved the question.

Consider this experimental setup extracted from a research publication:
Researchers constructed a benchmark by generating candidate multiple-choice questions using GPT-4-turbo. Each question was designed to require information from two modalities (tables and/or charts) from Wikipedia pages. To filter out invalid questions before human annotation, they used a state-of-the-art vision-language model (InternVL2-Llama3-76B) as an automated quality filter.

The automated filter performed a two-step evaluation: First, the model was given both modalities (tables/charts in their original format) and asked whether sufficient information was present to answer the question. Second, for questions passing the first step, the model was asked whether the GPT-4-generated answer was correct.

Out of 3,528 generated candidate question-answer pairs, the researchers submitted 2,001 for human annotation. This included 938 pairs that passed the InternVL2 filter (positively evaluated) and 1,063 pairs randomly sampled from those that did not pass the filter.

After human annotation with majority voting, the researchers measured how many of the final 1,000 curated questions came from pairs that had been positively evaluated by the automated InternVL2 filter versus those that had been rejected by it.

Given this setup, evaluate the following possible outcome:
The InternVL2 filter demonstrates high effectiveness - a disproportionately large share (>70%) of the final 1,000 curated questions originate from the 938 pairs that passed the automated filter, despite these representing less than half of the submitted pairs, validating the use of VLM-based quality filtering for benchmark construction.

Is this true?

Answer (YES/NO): NO